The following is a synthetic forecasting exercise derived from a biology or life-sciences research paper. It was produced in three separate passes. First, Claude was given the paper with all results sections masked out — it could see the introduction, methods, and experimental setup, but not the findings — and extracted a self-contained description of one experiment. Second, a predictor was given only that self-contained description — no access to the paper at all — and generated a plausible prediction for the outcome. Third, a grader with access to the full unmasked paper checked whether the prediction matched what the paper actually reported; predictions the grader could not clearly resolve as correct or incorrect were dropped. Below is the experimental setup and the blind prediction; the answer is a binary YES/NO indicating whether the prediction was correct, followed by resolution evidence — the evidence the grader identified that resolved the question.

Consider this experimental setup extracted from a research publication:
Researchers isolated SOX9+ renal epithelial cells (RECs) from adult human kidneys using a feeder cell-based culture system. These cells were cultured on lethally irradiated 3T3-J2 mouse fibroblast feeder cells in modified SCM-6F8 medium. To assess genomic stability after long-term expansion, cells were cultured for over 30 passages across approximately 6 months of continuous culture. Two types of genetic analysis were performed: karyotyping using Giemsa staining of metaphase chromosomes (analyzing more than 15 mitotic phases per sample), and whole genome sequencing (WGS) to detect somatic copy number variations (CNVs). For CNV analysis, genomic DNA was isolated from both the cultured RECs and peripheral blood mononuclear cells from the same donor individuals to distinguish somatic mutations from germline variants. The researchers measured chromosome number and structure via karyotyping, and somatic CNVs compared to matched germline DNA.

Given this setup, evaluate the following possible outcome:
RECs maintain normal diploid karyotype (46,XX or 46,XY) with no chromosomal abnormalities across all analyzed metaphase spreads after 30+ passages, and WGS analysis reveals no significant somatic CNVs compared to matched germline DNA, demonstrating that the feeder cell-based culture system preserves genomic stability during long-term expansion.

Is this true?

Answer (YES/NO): NO